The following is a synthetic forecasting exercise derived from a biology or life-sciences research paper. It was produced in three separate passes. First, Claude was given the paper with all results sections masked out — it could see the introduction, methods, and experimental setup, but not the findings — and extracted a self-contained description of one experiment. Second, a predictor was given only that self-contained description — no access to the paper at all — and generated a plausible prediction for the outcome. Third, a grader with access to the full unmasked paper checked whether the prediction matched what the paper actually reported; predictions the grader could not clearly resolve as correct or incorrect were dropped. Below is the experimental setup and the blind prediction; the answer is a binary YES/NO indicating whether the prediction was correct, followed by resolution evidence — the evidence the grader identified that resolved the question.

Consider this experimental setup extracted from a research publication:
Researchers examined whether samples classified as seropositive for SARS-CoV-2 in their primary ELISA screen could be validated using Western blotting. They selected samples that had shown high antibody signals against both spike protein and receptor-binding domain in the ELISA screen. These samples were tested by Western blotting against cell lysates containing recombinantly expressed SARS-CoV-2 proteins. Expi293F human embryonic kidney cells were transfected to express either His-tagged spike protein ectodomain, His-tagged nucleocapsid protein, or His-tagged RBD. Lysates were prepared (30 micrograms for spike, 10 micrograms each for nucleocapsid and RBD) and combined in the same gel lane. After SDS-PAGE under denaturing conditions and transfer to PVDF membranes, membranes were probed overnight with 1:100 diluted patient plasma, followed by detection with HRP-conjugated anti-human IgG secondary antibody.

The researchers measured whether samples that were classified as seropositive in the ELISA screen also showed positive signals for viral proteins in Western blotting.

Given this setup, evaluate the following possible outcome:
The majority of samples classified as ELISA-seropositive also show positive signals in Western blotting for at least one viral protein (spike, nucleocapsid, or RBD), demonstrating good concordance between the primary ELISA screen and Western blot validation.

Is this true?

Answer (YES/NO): YES